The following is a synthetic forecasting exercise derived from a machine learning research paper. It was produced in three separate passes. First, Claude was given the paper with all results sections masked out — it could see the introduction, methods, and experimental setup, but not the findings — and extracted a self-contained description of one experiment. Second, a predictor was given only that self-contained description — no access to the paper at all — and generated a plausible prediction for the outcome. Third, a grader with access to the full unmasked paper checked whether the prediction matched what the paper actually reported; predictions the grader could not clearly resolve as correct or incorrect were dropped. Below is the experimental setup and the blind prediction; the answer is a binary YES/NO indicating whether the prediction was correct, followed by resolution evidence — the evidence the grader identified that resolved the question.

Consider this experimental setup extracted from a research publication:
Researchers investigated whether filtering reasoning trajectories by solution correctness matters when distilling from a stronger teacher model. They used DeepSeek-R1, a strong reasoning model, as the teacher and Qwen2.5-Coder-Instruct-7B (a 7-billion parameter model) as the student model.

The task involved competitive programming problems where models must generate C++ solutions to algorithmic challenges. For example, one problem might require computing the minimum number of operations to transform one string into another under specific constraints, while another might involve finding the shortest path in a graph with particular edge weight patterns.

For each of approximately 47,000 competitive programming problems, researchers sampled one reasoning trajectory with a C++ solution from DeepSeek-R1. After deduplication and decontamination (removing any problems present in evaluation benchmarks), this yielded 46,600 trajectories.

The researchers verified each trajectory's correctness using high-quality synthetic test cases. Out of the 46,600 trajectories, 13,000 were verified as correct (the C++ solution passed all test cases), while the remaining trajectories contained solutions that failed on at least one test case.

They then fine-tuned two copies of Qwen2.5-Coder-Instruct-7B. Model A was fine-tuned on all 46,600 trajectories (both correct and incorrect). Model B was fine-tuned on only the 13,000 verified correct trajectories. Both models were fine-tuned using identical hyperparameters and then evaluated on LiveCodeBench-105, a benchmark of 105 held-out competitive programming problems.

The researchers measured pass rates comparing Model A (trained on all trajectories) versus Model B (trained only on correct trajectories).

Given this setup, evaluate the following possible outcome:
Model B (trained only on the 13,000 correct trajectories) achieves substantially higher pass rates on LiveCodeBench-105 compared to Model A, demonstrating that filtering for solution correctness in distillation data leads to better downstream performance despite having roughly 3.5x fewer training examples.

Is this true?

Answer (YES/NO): NO